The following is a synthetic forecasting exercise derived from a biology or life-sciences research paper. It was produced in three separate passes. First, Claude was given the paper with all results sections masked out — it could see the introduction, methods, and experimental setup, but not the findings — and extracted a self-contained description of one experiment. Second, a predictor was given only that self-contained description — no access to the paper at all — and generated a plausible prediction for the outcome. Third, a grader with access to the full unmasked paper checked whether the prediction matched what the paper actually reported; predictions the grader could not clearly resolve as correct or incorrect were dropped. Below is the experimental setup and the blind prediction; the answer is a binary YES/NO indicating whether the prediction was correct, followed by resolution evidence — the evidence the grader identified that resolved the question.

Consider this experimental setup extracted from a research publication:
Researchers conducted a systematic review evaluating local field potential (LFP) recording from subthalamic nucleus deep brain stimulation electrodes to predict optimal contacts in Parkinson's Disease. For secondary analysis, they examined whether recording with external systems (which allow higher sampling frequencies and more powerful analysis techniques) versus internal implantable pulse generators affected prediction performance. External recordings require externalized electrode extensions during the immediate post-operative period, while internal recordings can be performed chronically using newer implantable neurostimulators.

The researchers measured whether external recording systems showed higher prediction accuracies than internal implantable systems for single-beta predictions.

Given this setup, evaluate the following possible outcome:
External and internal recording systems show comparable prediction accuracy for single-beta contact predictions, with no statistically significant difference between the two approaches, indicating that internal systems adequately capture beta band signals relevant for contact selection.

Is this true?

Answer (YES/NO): YES